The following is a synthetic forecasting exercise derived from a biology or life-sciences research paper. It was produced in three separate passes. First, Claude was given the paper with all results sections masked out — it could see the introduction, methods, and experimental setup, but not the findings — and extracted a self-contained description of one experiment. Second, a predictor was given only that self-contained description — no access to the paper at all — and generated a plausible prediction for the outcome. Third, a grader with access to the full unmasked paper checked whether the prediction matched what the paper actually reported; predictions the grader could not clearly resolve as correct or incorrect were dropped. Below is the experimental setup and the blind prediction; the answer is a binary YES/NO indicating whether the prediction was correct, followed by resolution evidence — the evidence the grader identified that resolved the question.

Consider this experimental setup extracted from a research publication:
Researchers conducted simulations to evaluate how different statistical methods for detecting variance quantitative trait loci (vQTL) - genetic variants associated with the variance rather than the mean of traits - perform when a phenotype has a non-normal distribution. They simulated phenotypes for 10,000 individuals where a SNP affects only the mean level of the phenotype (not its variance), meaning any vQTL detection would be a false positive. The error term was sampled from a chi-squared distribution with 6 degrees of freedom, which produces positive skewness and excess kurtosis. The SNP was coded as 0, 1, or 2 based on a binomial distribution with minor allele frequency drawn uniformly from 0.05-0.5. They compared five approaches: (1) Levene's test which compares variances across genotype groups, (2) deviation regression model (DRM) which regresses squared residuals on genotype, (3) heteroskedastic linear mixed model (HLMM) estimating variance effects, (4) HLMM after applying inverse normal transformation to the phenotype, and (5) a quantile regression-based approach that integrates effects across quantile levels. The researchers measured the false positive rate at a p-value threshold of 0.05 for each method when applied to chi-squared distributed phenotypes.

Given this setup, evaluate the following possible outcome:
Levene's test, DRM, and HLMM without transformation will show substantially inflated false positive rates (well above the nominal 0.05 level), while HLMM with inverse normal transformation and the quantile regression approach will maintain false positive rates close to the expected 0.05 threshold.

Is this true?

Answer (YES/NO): NO